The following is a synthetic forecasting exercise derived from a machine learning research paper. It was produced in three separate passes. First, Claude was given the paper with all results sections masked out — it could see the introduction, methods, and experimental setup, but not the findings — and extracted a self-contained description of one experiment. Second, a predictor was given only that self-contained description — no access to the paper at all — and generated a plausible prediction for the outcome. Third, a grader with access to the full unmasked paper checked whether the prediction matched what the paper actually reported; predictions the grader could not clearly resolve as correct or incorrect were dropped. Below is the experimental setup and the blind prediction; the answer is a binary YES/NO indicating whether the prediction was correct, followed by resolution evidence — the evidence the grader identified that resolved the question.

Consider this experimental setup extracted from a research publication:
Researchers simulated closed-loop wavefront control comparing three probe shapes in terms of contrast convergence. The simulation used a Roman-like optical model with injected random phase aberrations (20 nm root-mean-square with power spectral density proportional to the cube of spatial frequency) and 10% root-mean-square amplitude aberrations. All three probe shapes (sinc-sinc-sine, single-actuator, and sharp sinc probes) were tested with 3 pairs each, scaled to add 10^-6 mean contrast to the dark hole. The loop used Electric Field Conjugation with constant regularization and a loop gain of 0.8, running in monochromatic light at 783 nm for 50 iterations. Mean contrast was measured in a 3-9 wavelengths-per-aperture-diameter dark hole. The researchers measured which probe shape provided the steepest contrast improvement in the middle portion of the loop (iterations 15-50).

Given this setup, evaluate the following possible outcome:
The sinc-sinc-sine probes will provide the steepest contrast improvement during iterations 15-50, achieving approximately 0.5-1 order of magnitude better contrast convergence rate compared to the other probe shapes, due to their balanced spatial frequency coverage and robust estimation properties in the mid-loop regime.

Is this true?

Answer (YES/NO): NO